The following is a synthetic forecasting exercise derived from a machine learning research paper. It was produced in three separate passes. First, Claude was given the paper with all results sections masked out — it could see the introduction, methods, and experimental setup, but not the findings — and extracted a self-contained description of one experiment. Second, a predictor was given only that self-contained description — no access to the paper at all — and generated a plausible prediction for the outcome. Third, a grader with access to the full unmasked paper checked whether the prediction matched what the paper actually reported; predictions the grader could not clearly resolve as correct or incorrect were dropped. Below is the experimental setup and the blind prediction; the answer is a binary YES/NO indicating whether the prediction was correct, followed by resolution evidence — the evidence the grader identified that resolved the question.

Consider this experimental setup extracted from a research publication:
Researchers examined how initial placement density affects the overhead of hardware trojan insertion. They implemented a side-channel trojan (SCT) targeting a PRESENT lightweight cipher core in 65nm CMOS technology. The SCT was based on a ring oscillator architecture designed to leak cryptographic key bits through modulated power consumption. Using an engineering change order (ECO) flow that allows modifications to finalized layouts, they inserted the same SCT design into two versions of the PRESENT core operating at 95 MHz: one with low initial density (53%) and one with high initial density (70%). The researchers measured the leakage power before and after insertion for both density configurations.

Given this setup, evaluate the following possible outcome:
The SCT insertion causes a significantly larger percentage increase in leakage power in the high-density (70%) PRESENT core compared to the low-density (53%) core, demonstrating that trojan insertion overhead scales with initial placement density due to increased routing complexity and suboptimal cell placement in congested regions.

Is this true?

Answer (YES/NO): NO